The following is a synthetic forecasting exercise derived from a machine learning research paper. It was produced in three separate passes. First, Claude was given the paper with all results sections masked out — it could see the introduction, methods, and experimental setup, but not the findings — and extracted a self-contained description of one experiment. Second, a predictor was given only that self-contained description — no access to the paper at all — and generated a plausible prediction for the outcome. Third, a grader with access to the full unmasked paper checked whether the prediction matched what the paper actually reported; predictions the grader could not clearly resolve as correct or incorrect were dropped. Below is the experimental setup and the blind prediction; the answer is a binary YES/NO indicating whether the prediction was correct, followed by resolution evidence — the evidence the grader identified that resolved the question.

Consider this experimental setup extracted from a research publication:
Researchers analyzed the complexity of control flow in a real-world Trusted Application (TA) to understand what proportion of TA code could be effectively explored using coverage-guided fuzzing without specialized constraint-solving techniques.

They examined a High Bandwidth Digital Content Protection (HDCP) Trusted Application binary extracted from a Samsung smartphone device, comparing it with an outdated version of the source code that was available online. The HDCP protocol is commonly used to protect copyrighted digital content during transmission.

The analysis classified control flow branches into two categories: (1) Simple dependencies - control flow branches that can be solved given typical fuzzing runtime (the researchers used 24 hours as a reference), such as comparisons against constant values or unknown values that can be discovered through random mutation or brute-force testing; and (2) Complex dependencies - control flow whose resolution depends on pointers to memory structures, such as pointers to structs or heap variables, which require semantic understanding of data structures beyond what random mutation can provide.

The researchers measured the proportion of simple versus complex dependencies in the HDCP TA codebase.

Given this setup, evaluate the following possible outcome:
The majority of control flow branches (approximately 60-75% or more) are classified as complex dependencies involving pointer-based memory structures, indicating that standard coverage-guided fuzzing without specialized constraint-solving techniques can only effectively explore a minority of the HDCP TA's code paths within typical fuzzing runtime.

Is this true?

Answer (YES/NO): NO